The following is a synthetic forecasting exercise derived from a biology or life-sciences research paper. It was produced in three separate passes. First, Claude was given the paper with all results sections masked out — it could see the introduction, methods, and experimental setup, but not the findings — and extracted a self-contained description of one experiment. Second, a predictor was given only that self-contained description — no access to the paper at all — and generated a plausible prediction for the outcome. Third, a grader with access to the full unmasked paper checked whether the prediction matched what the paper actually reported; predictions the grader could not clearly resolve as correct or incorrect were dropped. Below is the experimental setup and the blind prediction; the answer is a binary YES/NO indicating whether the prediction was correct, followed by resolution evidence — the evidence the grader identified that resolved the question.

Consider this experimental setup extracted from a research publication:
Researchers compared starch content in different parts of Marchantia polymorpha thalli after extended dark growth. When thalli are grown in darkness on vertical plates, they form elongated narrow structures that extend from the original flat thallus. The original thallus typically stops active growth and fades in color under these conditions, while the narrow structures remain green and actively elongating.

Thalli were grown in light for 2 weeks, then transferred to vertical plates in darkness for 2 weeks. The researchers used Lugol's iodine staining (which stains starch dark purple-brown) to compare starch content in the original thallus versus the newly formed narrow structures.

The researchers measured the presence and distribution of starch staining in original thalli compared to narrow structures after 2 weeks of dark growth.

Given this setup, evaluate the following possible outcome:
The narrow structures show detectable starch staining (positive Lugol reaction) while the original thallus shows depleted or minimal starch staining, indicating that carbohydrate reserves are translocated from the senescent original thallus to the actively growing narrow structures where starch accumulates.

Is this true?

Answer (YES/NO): YES